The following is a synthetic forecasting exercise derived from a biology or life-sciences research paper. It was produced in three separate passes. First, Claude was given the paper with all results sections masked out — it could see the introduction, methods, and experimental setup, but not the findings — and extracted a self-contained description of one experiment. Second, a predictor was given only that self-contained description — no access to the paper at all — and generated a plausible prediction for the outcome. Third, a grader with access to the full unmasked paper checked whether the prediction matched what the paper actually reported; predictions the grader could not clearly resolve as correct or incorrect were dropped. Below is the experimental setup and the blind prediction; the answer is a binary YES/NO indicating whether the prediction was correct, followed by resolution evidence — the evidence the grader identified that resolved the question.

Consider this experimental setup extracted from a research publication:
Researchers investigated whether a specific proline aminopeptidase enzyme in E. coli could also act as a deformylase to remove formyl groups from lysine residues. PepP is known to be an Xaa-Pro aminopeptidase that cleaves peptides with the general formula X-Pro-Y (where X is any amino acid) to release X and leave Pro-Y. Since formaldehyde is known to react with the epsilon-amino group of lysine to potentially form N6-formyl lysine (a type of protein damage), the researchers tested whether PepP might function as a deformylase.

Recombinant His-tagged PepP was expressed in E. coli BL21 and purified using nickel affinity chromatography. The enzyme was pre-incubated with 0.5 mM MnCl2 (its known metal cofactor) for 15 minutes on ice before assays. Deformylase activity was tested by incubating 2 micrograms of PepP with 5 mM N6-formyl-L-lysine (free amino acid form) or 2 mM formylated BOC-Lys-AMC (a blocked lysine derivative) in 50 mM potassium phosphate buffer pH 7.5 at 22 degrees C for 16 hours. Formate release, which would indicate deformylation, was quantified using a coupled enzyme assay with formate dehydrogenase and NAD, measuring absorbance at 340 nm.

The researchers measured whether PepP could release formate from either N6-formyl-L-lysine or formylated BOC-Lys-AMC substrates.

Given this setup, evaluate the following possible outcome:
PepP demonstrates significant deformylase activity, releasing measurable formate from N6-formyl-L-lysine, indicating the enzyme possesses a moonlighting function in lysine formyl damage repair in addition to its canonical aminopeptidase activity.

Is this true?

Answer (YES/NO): NO